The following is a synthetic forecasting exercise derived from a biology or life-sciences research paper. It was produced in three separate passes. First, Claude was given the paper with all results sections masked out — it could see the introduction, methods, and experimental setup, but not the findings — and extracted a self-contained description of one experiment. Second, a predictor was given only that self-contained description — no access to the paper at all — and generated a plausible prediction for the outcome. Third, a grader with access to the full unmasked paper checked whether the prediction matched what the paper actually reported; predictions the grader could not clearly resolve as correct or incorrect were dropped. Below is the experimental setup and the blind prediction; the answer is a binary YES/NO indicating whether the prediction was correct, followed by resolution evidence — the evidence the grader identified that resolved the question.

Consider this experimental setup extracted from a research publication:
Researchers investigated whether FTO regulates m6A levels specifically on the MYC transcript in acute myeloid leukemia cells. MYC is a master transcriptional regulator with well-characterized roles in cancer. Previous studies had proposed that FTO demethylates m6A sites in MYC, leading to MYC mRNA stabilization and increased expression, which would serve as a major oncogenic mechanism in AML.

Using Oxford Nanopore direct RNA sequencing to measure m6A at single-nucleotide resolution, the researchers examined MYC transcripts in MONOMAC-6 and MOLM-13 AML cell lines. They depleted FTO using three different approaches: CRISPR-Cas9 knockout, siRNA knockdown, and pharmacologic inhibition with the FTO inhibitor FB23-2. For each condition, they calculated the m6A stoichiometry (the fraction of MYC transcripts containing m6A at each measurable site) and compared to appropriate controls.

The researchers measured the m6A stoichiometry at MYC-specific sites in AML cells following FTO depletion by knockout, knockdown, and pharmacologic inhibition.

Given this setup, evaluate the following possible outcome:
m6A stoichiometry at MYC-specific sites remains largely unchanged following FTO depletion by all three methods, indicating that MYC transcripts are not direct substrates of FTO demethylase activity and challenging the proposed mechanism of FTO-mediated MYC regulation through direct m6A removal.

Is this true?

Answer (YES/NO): YES